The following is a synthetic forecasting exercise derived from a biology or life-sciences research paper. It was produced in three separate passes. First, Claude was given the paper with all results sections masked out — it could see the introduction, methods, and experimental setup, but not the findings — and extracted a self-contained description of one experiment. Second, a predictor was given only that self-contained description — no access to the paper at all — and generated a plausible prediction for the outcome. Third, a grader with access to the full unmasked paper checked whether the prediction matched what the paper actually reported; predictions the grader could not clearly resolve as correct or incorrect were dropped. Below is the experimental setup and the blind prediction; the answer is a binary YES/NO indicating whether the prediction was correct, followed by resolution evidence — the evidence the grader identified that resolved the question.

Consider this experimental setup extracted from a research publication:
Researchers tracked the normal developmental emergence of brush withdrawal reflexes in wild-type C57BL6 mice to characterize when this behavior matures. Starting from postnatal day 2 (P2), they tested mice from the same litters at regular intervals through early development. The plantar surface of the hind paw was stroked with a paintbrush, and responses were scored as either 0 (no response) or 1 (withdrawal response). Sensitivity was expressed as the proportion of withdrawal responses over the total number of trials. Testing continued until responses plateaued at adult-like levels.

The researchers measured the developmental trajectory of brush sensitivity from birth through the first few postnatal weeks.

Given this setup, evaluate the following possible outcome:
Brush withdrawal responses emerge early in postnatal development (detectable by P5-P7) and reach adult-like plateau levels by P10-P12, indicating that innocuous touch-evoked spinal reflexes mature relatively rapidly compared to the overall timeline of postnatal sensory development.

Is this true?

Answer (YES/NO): NO